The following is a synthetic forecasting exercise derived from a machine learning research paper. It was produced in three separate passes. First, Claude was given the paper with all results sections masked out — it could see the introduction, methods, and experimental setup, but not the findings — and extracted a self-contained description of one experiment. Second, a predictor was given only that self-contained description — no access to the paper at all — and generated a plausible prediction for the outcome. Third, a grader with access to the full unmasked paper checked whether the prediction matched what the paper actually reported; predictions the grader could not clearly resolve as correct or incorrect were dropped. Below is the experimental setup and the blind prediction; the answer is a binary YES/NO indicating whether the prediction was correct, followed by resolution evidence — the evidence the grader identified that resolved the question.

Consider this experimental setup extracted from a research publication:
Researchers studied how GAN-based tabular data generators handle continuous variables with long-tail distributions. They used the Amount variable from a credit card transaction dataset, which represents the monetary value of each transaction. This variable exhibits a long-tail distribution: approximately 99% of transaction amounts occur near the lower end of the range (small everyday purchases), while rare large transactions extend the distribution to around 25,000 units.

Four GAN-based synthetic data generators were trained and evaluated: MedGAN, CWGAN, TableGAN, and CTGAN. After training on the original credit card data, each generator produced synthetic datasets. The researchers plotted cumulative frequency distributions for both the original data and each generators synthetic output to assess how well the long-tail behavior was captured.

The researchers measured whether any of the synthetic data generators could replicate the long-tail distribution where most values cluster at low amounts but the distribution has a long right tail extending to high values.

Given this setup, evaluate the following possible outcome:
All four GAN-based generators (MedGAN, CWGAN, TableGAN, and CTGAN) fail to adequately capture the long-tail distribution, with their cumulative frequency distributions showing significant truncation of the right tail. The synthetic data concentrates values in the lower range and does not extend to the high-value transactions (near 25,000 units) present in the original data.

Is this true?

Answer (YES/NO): YES